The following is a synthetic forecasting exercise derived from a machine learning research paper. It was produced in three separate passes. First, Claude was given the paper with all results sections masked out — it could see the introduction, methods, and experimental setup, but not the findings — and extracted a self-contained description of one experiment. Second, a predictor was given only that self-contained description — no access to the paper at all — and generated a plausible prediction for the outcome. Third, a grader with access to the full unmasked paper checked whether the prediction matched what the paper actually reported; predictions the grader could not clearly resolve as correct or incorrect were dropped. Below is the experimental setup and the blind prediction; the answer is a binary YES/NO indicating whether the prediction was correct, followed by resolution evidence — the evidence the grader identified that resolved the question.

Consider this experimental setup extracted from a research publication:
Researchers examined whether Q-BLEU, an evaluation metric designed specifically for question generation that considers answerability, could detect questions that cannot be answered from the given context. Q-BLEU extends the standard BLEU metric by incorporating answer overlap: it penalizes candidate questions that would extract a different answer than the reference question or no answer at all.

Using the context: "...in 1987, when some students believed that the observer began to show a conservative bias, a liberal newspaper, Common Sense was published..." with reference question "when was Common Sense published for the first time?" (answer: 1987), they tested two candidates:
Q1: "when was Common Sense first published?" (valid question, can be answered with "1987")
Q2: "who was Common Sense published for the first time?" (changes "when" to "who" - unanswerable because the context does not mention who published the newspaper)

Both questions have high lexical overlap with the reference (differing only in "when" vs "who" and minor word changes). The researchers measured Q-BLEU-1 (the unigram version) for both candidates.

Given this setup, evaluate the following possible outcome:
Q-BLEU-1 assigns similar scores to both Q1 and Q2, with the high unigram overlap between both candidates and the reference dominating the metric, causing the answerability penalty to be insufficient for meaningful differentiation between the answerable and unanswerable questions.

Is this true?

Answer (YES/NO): NO